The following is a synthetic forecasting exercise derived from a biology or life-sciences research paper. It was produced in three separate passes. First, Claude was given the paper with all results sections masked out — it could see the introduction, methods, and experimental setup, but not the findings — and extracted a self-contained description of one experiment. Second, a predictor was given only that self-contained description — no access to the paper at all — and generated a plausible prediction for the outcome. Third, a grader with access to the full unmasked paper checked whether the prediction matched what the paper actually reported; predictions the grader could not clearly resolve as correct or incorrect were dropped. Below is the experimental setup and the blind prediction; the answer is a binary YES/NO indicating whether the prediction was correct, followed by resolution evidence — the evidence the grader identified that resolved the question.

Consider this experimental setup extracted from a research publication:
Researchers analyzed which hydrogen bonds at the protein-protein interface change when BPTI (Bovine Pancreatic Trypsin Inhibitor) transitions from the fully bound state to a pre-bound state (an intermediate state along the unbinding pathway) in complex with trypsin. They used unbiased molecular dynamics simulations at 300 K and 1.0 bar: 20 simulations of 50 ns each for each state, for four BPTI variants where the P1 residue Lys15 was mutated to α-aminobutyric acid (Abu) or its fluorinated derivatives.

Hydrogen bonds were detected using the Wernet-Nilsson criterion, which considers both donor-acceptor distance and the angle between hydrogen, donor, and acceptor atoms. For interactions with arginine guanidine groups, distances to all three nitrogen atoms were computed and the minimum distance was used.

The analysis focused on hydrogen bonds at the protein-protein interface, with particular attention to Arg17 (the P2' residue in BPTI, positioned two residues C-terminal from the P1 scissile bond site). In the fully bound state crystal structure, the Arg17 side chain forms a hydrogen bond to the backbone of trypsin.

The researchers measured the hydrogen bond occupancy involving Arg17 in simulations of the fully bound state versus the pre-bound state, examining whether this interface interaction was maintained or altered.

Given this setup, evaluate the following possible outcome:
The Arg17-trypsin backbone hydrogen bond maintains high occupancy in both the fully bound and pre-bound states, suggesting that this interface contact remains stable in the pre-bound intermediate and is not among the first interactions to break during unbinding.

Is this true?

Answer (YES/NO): NO